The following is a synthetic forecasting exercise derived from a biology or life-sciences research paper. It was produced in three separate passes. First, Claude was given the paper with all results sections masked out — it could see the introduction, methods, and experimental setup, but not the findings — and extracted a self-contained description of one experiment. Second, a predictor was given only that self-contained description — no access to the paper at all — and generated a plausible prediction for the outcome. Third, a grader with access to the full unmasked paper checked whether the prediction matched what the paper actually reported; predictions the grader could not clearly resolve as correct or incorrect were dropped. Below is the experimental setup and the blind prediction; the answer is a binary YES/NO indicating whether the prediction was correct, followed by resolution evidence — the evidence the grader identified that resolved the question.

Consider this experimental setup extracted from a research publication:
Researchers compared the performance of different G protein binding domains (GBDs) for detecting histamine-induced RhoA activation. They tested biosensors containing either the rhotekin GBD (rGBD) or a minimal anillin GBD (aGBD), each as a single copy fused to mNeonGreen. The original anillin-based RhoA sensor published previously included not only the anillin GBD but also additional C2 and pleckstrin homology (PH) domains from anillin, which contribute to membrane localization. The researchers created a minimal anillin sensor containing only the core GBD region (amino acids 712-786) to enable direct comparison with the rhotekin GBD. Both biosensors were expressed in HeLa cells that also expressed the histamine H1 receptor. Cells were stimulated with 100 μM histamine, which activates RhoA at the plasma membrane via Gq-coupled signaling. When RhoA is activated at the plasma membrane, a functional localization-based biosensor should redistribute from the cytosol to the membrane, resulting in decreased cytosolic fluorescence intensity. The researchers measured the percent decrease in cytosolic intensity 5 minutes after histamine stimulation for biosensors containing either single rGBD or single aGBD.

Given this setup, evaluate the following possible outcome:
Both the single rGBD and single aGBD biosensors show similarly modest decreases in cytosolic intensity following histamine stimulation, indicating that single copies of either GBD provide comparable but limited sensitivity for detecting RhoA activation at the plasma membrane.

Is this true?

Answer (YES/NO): NO